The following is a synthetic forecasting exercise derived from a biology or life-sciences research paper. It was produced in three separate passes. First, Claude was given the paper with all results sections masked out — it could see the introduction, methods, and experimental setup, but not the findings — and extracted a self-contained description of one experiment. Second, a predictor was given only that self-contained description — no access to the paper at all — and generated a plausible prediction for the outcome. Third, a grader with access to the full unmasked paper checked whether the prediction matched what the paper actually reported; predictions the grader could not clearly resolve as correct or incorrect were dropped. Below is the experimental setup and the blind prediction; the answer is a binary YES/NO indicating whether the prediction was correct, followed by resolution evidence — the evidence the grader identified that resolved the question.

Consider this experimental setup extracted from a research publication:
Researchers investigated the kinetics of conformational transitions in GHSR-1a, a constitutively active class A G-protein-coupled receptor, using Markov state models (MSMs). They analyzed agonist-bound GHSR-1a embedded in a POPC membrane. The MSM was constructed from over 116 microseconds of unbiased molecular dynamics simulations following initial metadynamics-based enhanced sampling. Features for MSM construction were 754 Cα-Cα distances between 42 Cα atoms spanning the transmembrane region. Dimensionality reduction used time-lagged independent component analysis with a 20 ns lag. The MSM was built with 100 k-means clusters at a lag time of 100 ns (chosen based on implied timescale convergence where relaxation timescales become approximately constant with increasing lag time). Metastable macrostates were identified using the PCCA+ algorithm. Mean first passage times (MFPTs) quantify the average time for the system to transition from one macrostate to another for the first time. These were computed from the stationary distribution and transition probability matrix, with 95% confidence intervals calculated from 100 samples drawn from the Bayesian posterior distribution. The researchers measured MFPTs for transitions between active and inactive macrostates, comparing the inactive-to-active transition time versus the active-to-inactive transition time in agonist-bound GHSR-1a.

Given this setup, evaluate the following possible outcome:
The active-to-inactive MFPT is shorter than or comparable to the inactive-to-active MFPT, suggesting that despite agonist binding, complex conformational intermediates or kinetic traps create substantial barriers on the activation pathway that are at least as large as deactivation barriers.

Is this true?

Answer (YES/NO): YES